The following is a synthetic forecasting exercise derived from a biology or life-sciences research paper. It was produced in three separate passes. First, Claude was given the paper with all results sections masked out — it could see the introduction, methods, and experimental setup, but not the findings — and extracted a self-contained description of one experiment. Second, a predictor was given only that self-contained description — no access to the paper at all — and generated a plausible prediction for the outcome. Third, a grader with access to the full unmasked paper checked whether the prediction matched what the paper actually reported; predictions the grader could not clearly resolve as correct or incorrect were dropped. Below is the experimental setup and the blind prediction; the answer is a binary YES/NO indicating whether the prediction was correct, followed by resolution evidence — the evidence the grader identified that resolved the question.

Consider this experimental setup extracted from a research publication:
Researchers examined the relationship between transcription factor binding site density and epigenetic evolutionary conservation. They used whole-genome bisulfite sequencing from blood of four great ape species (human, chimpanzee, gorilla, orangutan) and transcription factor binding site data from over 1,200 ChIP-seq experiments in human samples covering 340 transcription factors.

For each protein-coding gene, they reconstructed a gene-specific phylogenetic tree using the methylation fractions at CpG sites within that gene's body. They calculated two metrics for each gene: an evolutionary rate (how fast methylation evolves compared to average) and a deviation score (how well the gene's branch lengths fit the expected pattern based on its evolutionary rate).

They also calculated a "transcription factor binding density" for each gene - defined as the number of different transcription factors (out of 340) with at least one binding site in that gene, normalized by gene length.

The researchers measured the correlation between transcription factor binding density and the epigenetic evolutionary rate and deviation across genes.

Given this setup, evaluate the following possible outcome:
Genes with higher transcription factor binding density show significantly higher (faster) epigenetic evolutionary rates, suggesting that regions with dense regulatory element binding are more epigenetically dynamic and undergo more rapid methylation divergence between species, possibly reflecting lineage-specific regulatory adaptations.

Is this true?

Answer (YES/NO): NO